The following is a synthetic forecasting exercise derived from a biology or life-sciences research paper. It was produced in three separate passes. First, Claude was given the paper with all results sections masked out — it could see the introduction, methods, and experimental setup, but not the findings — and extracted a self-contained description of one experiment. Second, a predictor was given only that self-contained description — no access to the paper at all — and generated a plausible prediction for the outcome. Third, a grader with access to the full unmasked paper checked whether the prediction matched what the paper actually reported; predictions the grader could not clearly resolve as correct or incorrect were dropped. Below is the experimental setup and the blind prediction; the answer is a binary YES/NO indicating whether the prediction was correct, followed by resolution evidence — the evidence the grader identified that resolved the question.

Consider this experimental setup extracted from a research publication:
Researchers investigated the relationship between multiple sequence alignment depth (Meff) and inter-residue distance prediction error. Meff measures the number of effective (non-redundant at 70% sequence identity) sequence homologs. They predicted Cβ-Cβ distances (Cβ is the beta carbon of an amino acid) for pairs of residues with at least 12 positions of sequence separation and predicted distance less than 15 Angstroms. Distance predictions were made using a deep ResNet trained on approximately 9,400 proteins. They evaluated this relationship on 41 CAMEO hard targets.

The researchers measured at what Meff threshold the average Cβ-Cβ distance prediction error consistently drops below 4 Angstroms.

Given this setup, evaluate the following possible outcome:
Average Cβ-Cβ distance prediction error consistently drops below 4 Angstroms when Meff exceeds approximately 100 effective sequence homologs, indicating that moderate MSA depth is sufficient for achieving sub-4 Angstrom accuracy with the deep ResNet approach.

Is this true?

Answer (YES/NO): NO